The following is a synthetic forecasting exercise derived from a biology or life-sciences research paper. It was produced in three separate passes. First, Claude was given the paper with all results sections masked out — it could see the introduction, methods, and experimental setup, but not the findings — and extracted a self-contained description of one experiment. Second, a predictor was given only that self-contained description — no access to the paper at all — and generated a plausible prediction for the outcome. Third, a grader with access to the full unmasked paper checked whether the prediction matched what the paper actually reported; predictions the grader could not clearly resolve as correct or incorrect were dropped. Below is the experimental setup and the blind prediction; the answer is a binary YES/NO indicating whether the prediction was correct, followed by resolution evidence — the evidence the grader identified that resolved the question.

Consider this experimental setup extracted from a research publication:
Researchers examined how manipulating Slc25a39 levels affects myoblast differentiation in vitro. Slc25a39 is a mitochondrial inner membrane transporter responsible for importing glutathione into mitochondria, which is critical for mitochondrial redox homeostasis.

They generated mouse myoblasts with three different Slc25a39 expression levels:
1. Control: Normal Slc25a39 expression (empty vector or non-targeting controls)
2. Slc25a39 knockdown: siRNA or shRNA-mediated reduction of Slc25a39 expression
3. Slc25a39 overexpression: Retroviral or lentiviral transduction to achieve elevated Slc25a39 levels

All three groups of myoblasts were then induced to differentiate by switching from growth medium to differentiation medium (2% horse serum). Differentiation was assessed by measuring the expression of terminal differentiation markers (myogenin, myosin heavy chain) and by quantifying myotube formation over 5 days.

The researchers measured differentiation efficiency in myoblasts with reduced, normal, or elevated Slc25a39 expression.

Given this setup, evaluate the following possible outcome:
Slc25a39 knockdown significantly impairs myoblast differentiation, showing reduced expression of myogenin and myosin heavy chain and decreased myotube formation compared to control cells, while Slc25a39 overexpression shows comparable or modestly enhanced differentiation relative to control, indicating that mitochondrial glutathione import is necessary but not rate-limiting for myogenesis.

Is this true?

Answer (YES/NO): NO